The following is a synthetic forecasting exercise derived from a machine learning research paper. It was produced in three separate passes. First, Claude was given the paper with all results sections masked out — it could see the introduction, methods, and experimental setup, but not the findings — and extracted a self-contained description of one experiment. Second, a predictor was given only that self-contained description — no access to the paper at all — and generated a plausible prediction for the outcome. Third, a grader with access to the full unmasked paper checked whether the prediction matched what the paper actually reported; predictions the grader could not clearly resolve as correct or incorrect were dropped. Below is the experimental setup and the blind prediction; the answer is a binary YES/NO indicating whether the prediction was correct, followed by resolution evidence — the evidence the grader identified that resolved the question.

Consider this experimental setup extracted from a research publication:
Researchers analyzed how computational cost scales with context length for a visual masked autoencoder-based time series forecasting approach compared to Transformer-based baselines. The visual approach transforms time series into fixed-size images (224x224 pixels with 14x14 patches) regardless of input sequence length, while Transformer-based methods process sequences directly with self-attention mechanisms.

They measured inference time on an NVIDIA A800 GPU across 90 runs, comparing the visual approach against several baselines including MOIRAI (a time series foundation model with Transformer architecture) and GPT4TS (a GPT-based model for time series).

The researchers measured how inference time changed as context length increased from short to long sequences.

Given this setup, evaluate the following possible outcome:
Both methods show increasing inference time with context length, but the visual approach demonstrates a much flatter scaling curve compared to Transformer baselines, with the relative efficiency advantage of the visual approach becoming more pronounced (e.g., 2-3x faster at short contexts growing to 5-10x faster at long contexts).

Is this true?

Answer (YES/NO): NO